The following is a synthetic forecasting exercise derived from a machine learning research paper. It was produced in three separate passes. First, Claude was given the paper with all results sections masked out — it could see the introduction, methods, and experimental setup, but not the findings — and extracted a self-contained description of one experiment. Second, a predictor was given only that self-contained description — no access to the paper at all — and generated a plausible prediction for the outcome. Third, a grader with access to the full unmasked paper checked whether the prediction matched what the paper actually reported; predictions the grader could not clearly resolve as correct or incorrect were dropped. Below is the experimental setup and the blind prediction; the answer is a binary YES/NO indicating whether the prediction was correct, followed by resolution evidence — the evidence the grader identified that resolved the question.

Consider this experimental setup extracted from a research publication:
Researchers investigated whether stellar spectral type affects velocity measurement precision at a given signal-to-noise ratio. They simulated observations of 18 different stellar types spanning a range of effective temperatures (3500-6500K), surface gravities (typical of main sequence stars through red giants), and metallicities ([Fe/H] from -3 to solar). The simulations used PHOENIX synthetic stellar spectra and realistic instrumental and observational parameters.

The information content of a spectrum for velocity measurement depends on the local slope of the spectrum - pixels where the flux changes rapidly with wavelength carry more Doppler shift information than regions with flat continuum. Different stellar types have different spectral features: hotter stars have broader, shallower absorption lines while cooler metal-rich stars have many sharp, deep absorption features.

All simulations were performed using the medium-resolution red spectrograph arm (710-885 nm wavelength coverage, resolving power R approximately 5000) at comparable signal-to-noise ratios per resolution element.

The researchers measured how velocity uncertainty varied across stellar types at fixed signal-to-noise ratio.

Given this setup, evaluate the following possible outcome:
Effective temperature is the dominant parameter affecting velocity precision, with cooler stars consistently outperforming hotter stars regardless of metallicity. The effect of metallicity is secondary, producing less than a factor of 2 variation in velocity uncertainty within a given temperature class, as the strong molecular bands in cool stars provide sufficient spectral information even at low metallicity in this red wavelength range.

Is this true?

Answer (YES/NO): NO